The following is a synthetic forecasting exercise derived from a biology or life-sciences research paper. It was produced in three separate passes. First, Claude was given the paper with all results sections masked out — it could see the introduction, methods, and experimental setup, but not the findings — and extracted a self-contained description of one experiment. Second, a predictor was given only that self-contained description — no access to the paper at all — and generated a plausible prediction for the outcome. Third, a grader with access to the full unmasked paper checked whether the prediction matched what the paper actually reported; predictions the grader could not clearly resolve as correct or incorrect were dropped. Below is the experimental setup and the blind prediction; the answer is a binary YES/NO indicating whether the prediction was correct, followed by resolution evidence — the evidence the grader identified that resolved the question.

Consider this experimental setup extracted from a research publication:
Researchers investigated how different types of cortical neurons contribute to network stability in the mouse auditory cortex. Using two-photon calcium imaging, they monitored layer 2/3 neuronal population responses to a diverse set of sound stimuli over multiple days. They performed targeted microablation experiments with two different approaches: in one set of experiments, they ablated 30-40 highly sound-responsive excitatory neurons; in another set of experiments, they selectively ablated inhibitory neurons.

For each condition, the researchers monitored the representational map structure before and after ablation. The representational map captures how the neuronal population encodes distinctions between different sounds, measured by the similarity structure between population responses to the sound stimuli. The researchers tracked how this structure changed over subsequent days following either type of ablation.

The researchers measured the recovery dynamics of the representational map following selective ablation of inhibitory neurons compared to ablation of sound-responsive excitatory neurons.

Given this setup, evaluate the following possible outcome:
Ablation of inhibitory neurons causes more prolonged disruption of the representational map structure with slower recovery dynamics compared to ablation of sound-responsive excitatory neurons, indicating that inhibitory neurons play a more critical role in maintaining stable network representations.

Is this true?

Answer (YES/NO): YES